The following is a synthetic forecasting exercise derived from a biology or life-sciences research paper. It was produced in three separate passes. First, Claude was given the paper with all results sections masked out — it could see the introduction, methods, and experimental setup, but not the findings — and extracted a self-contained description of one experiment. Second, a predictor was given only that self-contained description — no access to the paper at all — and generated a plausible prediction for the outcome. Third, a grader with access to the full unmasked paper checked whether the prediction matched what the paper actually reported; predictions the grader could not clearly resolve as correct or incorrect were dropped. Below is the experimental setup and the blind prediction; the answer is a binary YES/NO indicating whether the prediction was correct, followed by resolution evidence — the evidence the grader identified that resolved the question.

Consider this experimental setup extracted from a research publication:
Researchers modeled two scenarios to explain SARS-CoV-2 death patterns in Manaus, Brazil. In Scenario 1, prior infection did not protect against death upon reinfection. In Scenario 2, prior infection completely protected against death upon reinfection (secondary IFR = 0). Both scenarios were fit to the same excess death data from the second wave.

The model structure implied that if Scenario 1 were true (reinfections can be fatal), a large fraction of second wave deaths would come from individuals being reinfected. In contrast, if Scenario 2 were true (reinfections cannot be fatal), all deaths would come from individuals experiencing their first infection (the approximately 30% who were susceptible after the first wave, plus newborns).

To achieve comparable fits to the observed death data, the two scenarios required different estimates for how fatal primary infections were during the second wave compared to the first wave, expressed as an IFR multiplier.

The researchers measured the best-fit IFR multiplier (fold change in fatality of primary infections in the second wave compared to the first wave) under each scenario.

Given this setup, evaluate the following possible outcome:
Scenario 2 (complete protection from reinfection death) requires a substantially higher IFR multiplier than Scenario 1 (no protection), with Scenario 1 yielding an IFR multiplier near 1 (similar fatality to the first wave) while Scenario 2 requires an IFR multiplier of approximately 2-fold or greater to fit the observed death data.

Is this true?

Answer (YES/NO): NO